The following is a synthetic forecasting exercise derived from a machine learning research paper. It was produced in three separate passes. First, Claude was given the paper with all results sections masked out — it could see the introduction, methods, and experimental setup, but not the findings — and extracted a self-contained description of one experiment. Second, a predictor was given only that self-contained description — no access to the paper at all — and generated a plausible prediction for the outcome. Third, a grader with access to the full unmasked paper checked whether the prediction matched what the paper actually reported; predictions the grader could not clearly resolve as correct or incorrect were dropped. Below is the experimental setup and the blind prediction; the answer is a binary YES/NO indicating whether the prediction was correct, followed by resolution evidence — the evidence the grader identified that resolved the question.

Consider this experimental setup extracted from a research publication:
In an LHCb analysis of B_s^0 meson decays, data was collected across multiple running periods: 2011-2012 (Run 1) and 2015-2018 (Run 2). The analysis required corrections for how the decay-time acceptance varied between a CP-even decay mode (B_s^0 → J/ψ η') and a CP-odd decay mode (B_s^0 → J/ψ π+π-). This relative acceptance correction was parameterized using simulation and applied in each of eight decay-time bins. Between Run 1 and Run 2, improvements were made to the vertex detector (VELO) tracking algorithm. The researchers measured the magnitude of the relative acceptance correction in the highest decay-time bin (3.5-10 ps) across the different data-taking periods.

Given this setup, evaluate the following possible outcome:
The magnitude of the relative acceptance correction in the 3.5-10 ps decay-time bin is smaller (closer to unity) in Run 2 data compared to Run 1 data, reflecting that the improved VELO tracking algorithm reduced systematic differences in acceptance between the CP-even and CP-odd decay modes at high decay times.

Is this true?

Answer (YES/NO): YES